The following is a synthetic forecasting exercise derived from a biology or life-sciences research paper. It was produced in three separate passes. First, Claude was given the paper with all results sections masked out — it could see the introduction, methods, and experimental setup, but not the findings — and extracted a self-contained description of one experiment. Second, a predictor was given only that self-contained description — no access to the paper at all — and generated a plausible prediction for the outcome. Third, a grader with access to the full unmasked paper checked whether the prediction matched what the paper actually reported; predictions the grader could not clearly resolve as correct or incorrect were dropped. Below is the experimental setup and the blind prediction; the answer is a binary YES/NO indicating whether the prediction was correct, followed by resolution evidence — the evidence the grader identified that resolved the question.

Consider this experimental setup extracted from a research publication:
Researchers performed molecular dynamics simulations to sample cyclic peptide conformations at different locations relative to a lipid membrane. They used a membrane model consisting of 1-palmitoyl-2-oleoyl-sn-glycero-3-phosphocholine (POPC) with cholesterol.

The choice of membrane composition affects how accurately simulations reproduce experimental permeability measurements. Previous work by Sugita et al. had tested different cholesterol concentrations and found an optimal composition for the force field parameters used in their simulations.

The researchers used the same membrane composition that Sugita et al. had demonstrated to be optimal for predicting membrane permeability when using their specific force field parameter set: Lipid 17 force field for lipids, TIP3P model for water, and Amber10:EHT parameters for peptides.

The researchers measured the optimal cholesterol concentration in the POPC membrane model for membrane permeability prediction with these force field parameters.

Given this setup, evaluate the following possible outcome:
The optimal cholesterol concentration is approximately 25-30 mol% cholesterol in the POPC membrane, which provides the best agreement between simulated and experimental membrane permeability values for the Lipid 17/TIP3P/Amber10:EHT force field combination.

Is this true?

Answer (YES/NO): NO